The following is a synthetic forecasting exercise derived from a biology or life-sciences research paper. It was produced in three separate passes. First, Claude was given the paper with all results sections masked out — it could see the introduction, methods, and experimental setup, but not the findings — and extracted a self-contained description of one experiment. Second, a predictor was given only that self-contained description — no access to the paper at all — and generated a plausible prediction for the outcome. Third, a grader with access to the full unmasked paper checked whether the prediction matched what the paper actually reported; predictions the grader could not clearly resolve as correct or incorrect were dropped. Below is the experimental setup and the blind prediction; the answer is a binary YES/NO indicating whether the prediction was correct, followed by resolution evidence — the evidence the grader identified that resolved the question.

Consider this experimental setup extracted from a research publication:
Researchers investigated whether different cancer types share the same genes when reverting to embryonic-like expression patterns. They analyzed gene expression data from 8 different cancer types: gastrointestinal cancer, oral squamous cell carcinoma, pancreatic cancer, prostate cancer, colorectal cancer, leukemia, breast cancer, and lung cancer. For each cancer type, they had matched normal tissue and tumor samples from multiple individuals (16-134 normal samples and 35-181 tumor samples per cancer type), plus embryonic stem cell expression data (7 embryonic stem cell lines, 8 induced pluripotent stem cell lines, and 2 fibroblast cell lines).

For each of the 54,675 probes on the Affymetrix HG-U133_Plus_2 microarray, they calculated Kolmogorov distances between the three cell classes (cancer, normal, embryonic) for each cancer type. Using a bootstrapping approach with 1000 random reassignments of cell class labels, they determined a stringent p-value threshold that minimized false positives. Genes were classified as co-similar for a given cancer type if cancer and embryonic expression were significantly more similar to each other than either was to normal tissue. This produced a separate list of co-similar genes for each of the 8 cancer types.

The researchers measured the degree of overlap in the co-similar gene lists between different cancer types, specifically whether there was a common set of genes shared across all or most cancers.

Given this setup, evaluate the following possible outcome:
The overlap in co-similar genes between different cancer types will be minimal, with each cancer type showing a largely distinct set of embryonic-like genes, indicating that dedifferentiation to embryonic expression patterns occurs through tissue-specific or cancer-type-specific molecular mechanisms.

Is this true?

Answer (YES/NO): YES